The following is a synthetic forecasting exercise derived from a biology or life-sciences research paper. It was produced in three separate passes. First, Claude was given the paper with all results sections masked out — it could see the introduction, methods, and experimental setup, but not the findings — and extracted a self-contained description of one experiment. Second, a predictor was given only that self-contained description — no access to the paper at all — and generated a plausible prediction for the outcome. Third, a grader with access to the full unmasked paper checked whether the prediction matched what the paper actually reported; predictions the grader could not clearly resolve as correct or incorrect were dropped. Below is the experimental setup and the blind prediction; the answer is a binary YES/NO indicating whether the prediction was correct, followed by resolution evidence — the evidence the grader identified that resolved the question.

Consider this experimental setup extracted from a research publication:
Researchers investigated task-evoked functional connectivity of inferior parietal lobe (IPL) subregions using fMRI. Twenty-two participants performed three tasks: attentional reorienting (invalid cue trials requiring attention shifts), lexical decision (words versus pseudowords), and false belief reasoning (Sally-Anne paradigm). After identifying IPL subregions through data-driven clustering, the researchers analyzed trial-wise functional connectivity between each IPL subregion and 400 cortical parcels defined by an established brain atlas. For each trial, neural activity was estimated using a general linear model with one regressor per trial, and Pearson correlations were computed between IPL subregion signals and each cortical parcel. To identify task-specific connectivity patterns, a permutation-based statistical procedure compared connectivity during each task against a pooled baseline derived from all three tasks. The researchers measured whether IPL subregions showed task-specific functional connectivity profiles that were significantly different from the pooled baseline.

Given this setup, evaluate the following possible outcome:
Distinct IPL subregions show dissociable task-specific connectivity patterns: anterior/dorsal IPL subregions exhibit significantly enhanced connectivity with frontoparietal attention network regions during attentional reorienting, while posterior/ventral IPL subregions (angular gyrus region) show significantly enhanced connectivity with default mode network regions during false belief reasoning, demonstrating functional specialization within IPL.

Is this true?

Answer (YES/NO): NO